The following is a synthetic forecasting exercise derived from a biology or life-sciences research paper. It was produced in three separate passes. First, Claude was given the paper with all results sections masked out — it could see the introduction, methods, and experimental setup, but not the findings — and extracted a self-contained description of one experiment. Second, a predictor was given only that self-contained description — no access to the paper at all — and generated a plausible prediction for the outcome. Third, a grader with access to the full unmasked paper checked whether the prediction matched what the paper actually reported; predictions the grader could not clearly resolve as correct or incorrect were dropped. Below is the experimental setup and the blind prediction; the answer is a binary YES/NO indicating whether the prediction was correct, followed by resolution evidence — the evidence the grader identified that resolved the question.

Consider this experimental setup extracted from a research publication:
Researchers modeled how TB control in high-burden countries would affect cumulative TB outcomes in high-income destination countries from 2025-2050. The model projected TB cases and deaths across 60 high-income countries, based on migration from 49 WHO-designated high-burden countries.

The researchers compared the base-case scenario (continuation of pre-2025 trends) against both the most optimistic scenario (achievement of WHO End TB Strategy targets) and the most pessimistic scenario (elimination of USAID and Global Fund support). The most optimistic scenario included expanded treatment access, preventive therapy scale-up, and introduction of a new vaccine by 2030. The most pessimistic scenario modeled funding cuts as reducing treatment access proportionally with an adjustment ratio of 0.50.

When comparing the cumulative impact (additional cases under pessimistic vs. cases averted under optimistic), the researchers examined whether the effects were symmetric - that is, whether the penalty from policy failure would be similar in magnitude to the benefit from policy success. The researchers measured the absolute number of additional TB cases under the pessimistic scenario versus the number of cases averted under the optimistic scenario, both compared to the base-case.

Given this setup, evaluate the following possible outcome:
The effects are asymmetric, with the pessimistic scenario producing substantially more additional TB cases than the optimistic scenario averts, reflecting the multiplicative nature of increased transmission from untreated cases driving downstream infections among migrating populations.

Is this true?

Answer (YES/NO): YES